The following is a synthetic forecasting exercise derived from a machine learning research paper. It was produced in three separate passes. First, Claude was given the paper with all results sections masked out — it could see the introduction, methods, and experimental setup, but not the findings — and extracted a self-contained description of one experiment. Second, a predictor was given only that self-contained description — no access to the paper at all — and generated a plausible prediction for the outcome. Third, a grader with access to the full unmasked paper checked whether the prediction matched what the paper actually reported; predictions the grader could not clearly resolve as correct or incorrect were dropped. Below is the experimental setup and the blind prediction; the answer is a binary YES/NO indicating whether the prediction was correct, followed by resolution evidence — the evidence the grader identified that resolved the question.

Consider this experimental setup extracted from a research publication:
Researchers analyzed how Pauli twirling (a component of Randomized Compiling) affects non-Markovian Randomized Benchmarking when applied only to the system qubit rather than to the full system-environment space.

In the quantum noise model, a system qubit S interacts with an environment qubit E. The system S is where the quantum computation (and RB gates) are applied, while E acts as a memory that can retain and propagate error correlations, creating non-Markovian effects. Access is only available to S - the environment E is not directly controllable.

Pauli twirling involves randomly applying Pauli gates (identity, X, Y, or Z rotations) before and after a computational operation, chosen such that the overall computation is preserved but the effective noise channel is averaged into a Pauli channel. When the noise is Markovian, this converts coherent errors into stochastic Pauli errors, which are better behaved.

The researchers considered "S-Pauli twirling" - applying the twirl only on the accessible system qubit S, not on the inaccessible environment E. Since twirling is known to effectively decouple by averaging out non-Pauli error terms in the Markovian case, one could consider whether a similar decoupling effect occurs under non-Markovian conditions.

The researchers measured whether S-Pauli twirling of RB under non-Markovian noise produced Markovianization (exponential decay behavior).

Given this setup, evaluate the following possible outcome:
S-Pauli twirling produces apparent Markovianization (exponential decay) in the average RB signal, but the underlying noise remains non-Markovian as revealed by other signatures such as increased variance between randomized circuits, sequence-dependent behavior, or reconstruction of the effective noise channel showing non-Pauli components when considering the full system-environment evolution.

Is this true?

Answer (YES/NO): NO